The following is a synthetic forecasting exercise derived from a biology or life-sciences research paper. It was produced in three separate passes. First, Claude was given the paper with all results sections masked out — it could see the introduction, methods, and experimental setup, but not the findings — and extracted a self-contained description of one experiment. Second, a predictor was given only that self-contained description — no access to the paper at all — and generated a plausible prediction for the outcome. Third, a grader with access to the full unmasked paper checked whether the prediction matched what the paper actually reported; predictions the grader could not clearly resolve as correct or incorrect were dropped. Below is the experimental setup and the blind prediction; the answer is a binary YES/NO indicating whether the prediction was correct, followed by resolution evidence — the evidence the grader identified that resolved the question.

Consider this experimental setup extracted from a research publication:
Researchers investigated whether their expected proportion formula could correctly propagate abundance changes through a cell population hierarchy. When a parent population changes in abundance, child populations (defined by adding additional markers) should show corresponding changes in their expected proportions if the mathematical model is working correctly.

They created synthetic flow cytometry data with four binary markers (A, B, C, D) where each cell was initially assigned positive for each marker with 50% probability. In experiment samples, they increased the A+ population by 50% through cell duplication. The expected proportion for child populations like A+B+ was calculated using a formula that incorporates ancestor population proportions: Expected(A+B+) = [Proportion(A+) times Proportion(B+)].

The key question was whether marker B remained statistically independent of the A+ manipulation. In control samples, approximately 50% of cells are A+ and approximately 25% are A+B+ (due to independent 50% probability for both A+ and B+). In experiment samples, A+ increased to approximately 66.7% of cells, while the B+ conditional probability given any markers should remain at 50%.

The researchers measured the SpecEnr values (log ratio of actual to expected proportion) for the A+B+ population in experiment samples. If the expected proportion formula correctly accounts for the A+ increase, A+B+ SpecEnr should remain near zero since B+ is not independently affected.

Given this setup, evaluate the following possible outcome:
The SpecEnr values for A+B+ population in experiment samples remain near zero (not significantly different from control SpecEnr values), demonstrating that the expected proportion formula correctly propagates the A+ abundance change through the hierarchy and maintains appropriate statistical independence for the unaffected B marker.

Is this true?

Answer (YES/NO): YES